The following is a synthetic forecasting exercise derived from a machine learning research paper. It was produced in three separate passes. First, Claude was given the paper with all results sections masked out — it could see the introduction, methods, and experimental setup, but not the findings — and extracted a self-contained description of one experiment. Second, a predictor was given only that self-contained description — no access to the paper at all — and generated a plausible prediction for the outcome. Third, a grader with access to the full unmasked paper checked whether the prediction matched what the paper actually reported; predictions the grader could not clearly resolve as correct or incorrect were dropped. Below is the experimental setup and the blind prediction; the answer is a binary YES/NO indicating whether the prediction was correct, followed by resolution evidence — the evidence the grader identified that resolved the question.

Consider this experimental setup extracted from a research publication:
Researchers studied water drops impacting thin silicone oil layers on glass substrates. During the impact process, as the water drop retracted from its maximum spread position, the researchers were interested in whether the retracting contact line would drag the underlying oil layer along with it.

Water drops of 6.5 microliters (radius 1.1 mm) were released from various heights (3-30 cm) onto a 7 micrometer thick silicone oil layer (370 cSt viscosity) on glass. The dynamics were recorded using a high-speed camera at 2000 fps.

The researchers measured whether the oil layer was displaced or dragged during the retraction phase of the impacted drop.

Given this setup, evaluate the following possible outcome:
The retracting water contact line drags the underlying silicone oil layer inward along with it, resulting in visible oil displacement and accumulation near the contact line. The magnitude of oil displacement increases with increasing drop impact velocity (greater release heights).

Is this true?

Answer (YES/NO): YES